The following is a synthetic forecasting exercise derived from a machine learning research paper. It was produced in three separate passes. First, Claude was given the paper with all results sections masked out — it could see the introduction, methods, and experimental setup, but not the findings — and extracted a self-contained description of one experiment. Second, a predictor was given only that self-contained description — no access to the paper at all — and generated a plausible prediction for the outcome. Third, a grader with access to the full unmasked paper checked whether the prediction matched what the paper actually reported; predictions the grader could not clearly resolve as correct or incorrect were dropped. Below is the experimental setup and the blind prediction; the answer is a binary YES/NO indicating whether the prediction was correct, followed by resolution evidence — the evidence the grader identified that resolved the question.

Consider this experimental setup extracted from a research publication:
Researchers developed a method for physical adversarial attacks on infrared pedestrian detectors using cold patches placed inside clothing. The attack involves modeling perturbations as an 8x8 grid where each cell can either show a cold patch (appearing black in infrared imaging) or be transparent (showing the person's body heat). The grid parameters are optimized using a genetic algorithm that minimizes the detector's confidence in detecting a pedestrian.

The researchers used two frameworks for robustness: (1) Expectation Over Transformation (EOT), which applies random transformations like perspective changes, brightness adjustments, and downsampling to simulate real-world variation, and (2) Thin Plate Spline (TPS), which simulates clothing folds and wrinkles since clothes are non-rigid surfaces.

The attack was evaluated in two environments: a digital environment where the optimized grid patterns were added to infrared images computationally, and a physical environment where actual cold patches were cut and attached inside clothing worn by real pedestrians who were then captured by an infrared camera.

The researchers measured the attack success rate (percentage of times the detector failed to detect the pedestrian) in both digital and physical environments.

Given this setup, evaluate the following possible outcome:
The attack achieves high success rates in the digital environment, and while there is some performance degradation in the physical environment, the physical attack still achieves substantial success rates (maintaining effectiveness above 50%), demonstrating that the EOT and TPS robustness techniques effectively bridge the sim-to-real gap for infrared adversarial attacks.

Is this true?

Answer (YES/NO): NO